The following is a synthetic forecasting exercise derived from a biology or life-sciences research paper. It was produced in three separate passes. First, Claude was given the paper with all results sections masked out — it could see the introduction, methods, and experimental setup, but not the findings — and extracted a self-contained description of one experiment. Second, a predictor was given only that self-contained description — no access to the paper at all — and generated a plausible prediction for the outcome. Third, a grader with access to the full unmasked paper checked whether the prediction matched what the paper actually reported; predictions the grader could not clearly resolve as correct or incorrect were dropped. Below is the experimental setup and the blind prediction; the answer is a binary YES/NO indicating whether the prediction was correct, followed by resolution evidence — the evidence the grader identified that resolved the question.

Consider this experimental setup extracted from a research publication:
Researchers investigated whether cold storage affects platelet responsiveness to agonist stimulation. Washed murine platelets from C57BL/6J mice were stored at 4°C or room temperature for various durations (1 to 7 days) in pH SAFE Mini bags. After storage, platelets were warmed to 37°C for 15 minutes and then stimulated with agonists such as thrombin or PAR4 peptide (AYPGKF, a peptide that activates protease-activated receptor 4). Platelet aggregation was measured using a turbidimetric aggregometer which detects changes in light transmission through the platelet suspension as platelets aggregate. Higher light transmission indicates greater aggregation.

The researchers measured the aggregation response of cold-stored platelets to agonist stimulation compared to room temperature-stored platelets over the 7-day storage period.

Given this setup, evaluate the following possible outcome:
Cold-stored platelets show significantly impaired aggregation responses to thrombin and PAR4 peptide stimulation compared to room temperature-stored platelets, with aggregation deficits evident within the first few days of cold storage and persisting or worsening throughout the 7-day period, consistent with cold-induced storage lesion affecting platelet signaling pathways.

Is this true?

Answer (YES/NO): NO